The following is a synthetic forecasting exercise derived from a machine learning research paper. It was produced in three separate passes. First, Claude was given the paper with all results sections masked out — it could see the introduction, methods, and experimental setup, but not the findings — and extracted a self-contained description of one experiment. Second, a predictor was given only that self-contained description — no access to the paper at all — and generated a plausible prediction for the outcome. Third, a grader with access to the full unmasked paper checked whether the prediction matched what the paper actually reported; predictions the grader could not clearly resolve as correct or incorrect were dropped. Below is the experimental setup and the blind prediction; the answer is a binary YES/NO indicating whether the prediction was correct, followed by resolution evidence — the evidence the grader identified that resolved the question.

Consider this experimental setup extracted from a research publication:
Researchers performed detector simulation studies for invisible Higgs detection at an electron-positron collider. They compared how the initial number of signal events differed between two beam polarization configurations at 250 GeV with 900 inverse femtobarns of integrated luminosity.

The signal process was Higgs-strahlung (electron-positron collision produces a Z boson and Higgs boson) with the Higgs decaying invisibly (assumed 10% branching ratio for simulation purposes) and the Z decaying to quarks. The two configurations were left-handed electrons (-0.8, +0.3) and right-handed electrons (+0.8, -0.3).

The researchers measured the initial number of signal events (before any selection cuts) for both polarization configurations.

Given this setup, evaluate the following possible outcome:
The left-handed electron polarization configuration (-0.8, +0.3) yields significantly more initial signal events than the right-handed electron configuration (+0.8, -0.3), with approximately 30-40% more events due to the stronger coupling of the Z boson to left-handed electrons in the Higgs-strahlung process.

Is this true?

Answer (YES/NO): NO